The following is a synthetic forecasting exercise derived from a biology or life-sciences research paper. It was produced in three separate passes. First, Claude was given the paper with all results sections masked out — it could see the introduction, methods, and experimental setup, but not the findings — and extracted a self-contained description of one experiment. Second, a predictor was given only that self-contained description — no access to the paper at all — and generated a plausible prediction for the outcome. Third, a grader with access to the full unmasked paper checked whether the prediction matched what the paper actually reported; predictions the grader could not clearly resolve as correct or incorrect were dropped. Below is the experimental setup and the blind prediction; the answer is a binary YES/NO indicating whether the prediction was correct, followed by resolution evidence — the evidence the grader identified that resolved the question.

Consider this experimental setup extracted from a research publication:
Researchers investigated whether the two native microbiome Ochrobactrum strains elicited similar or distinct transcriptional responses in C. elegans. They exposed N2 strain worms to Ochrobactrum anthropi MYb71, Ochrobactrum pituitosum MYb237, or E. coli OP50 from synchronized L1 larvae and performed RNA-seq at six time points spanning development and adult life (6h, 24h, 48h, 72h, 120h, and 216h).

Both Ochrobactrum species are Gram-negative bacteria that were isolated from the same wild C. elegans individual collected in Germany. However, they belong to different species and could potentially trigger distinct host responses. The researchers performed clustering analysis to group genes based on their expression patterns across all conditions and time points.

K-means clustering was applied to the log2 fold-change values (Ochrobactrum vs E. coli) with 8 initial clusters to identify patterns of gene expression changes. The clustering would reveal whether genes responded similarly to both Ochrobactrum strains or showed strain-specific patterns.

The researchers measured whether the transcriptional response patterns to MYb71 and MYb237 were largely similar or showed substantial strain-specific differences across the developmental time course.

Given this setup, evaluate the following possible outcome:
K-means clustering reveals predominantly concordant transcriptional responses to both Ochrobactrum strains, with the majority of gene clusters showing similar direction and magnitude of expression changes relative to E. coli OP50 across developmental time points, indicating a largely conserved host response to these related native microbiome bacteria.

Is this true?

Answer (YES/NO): YES